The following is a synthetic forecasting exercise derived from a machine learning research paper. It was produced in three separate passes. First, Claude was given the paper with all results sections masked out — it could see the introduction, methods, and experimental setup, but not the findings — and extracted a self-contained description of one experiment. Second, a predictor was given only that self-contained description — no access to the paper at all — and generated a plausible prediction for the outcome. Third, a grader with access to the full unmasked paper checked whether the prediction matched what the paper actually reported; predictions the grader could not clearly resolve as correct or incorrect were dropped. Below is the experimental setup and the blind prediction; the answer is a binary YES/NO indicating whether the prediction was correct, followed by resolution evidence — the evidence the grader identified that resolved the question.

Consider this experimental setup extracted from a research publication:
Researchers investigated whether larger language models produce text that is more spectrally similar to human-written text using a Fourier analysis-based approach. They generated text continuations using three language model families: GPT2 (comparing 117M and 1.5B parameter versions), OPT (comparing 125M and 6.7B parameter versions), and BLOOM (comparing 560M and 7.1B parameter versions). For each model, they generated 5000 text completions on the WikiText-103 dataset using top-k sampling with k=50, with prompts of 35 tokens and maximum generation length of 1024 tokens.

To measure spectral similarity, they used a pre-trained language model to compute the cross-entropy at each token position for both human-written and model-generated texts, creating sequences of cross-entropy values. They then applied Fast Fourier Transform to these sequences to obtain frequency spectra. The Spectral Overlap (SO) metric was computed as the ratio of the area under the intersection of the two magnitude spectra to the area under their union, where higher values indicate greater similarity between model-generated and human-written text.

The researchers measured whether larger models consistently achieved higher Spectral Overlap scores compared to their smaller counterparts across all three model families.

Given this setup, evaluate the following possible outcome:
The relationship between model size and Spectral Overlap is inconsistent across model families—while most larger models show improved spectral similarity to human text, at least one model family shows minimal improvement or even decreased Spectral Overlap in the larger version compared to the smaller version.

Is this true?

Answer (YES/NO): YES